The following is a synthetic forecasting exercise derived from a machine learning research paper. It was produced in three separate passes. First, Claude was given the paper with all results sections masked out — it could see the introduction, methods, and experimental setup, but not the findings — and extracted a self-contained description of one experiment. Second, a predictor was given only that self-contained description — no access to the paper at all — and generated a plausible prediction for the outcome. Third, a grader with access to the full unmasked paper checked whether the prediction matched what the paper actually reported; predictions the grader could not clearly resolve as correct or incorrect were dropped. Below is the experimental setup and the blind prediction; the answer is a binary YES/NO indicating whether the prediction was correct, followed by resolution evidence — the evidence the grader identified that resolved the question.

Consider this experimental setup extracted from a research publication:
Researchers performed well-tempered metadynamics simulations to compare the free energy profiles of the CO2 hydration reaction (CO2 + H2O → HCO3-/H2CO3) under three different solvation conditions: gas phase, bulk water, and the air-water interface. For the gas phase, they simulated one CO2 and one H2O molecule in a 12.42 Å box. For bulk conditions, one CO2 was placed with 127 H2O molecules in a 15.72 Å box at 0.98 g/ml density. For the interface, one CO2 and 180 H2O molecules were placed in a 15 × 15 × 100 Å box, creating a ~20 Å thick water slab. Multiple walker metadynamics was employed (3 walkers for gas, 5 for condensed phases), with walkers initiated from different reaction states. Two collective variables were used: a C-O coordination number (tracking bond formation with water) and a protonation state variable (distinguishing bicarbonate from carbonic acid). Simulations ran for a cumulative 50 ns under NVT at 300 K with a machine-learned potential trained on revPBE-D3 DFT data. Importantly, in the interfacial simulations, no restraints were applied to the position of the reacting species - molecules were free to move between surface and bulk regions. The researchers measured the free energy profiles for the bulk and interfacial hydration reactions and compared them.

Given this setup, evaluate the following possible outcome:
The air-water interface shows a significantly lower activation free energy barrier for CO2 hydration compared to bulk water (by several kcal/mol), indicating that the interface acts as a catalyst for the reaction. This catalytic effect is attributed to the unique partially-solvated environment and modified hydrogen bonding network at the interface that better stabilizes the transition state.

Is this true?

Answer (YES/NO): NO